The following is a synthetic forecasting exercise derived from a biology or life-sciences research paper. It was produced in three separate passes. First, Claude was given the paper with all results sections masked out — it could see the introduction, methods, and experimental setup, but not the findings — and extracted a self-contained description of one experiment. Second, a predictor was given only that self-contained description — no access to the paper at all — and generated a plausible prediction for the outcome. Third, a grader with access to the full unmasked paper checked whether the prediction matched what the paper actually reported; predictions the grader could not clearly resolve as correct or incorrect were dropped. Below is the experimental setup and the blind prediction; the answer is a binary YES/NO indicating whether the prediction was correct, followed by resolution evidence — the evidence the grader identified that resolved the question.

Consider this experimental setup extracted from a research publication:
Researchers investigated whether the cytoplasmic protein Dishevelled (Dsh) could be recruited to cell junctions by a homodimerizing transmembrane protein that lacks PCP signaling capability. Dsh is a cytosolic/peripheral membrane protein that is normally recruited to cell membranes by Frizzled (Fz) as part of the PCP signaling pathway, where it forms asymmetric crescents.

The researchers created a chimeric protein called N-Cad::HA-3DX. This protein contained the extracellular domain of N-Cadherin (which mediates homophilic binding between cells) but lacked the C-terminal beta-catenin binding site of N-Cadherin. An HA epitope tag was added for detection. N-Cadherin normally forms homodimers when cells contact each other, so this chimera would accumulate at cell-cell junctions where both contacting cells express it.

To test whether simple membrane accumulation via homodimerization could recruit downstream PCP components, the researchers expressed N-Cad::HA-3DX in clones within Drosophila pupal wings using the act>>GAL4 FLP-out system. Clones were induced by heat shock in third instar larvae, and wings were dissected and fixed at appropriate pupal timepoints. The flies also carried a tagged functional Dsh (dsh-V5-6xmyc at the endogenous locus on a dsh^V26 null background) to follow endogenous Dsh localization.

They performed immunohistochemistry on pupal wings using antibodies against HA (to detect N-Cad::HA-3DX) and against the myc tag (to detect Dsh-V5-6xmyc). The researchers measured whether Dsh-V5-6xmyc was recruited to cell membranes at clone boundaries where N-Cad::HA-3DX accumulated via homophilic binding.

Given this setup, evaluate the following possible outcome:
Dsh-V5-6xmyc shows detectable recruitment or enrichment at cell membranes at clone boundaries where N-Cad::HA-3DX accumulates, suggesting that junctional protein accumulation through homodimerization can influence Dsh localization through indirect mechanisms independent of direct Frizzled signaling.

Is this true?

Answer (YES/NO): YES